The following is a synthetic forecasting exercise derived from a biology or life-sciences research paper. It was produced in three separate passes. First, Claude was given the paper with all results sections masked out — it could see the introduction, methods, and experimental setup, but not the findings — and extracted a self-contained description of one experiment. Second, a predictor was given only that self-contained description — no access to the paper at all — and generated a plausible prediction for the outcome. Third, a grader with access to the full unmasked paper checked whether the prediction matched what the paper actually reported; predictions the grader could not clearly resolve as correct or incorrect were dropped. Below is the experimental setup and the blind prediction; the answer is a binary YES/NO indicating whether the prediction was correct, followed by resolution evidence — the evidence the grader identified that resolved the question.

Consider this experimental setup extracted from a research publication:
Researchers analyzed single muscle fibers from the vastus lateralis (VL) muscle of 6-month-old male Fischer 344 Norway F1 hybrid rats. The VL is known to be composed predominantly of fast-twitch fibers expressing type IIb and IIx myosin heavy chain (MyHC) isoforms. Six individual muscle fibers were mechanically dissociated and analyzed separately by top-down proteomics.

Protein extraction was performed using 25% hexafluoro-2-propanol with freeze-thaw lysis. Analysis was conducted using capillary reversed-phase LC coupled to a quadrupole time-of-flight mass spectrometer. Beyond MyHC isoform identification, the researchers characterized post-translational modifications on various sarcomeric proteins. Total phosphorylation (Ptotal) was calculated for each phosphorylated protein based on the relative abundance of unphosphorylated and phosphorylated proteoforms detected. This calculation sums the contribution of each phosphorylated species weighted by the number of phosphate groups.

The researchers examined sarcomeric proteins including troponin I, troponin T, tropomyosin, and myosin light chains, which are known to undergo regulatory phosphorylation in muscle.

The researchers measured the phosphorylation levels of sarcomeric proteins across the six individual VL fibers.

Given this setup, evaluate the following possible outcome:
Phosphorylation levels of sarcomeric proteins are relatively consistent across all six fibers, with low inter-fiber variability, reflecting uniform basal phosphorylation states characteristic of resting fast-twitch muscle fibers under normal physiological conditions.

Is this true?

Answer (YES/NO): YES